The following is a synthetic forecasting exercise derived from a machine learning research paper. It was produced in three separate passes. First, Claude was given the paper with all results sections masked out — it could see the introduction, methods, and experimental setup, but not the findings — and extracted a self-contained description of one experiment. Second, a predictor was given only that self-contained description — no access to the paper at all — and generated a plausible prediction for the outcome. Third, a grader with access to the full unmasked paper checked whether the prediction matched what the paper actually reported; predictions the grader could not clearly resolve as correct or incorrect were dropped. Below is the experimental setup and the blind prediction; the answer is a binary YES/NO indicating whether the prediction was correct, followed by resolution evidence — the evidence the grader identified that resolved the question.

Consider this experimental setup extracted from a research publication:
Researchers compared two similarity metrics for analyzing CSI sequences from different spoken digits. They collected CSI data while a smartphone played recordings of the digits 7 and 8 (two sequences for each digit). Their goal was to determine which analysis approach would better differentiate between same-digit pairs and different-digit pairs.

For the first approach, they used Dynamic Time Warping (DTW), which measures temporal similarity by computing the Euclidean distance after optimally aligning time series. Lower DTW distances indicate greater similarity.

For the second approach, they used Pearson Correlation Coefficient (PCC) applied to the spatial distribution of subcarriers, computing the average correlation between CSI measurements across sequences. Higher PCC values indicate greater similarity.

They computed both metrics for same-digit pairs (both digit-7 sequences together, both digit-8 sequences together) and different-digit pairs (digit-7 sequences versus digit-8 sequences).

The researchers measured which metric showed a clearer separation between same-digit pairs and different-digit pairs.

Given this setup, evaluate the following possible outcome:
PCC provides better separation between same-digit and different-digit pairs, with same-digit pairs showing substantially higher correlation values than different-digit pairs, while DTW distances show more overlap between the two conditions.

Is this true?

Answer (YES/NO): YES